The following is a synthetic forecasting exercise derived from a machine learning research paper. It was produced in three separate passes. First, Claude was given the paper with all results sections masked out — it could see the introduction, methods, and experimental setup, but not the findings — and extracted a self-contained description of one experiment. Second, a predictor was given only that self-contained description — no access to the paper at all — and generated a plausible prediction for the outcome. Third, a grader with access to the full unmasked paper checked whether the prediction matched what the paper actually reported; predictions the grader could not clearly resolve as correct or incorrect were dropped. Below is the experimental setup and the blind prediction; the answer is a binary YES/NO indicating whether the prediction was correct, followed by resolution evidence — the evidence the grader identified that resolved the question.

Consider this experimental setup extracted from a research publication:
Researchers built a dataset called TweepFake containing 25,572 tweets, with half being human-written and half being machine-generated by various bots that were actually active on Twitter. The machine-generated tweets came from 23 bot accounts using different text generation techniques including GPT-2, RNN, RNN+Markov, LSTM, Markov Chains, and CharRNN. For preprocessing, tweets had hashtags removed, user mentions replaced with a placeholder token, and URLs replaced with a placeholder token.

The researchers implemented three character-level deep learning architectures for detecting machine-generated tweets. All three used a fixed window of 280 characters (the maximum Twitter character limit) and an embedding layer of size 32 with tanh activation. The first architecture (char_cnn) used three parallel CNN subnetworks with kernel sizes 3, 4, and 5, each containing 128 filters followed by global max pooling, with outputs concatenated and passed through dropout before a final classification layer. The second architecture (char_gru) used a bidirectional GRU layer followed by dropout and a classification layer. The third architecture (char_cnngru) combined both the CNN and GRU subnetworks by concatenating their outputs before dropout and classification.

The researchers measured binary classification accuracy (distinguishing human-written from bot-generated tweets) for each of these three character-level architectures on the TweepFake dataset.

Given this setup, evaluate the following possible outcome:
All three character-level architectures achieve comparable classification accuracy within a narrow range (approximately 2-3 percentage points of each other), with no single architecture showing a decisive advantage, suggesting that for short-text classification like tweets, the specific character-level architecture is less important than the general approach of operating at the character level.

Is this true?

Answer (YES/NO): YES